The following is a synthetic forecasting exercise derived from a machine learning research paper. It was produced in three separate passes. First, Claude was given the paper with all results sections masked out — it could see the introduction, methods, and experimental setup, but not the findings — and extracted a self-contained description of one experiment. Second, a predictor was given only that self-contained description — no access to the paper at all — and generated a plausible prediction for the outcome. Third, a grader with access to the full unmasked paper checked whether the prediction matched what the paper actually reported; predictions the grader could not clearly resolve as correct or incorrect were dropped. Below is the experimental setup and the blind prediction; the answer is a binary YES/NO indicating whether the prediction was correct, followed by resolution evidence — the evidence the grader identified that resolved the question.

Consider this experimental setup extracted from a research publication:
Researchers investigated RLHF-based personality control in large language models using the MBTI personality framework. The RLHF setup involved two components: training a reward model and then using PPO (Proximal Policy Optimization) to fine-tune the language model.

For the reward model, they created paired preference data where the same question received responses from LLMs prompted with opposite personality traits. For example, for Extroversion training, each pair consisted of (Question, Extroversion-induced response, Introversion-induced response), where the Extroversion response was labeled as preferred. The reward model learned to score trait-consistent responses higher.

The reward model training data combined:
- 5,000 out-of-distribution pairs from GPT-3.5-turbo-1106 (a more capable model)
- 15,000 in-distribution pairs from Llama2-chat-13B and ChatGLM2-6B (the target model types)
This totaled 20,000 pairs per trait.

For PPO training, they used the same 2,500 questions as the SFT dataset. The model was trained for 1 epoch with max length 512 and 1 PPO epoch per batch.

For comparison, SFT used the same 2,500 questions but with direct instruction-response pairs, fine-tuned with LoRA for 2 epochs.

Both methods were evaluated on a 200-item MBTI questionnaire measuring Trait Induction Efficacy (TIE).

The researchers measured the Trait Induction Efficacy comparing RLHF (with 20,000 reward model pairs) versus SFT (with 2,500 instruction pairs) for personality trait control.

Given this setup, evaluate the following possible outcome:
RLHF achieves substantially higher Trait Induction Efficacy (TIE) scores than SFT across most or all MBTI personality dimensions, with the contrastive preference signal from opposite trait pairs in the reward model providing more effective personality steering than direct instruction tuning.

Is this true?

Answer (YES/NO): NO